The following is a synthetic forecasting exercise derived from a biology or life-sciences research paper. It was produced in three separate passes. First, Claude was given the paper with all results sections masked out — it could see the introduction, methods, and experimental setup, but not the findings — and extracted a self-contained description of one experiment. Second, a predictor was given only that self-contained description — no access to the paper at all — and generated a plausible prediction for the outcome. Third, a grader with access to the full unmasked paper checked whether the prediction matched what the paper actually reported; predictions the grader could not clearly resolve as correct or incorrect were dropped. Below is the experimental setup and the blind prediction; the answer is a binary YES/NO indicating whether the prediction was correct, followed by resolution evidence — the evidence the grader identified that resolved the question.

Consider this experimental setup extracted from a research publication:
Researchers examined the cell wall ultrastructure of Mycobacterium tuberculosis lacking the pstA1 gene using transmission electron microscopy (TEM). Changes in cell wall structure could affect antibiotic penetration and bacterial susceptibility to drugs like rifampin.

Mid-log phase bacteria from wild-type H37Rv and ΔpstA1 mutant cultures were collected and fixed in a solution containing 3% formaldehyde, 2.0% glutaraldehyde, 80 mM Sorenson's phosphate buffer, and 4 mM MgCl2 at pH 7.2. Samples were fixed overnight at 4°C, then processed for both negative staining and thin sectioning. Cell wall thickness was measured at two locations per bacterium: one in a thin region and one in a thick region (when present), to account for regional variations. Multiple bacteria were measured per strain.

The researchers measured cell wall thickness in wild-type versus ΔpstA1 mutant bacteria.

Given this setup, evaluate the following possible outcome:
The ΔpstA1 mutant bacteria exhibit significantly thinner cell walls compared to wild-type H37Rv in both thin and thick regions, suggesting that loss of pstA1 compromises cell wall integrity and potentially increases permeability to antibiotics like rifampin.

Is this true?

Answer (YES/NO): NO